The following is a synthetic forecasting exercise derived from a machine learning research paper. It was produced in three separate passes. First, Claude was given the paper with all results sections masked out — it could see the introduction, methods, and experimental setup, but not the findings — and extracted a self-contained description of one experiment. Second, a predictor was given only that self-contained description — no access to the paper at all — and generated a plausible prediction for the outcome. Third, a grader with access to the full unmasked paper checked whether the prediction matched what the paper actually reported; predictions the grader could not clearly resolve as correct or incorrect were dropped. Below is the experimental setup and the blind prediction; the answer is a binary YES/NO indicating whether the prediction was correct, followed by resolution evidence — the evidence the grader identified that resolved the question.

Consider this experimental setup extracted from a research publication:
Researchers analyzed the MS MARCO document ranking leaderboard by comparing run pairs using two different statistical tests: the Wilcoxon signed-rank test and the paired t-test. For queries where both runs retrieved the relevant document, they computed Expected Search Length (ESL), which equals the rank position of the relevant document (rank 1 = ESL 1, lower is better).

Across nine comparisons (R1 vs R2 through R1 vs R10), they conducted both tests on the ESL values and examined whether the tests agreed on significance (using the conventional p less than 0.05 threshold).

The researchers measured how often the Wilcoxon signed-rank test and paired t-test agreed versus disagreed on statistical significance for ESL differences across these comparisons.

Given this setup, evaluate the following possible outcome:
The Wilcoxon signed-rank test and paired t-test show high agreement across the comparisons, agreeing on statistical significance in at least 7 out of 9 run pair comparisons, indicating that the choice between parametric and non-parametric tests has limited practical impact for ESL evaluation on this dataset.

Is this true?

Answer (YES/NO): YES